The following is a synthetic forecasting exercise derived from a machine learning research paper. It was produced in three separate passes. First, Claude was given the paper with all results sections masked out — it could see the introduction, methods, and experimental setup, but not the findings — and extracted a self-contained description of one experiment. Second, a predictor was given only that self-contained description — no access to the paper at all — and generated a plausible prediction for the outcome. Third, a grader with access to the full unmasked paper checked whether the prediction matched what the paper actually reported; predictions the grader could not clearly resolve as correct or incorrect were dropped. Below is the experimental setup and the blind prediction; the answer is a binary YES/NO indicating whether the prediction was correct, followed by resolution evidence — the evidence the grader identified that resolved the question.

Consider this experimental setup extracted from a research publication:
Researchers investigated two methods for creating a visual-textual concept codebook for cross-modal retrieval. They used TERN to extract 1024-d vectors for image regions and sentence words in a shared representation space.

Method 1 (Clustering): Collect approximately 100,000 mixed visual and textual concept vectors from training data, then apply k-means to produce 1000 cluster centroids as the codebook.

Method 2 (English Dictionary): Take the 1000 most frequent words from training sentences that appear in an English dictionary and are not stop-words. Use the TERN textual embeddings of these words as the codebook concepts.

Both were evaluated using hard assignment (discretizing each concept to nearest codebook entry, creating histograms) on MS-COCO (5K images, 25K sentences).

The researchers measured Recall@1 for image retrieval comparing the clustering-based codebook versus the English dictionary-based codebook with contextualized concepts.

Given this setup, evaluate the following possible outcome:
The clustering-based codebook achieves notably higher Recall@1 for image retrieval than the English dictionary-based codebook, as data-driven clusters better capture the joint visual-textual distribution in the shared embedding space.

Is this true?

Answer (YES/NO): YES